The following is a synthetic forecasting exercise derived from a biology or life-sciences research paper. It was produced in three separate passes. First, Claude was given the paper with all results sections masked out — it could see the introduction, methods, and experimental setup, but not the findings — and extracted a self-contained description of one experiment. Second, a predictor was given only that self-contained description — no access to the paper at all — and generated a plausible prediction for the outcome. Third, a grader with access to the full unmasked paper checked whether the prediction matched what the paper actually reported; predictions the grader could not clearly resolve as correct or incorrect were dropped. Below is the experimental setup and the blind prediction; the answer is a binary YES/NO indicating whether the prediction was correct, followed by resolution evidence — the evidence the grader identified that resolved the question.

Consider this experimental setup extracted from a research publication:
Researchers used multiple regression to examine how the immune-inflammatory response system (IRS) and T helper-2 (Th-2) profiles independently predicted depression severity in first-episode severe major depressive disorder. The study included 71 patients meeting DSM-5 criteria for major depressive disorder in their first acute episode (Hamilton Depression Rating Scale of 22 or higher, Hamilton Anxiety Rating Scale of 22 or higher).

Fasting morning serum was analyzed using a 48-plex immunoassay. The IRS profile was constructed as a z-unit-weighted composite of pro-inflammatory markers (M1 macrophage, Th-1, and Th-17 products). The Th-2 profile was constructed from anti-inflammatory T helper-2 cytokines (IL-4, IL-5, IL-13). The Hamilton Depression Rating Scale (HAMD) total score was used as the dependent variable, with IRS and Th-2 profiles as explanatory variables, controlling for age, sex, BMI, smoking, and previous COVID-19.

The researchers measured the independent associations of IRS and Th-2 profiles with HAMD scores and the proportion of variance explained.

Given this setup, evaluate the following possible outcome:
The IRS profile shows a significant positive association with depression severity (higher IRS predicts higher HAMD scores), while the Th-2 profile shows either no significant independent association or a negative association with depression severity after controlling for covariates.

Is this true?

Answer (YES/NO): YES